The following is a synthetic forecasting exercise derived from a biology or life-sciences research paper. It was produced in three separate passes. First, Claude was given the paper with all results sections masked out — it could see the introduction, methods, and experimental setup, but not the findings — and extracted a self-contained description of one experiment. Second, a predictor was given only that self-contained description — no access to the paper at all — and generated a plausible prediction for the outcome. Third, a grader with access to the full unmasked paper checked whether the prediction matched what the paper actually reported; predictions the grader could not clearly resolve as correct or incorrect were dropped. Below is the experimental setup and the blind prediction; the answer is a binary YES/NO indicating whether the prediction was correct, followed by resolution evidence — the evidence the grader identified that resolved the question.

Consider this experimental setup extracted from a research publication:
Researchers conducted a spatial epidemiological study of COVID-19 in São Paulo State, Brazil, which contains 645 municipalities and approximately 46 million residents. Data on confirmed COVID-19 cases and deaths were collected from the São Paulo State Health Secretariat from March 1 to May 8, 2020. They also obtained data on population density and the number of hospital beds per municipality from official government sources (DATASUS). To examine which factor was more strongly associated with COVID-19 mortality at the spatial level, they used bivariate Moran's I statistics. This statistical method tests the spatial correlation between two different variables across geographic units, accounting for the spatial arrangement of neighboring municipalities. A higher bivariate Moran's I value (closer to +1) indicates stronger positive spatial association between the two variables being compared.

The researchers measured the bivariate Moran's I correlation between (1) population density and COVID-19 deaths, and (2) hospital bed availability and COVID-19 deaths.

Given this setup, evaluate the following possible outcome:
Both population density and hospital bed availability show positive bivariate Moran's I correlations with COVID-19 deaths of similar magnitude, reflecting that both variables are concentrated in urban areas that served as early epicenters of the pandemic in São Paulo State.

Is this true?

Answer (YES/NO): NO